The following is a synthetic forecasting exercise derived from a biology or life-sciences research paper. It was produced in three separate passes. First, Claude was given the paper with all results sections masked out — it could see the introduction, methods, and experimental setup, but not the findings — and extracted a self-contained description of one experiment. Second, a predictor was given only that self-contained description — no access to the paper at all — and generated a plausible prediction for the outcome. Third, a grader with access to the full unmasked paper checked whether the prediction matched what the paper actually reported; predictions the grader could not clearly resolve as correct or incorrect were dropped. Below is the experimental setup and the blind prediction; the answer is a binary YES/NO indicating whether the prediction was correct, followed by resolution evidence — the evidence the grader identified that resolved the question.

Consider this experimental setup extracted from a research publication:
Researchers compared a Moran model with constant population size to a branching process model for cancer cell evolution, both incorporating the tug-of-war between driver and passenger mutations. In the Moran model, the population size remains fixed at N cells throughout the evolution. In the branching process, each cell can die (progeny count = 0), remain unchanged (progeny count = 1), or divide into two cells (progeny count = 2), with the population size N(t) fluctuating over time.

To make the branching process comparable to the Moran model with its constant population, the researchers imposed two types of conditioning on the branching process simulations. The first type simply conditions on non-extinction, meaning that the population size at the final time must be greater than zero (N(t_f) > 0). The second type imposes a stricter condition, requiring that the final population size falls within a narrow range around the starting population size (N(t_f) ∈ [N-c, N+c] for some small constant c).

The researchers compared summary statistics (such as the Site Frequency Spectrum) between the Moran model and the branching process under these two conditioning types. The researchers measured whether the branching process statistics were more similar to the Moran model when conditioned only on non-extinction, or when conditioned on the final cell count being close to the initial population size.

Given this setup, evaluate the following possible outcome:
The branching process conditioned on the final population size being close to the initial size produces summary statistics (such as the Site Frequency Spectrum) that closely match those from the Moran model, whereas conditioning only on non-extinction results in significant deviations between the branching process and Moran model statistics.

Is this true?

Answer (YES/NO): YES